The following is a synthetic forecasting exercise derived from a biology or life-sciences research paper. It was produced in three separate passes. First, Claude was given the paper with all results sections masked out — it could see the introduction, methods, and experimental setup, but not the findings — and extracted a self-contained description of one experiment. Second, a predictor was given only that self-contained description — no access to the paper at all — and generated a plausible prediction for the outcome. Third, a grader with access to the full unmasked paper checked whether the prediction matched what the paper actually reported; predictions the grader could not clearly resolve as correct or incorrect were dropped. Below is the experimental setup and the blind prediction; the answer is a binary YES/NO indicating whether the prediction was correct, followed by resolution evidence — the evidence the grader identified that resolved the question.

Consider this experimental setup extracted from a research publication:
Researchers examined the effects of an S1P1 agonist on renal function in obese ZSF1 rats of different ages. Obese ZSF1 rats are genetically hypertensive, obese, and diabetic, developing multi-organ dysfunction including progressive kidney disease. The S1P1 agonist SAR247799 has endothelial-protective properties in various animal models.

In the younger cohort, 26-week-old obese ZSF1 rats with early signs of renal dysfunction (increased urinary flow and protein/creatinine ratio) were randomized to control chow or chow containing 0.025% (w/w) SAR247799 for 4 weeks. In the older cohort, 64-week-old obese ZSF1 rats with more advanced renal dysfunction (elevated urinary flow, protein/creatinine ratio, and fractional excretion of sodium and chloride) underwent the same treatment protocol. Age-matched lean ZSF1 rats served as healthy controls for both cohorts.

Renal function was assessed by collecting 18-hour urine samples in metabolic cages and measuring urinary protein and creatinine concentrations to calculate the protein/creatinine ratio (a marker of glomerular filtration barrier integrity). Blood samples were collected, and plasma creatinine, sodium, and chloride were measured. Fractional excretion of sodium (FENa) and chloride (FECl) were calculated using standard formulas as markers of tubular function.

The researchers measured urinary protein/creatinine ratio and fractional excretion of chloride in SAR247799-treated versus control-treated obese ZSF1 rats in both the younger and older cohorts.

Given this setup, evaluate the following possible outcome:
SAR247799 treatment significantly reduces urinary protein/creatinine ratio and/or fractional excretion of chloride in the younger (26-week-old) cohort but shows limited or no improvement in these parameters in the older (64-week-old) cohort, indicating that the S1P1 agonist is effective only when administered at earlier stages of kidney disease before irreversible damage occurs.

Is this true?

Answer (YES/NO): NO